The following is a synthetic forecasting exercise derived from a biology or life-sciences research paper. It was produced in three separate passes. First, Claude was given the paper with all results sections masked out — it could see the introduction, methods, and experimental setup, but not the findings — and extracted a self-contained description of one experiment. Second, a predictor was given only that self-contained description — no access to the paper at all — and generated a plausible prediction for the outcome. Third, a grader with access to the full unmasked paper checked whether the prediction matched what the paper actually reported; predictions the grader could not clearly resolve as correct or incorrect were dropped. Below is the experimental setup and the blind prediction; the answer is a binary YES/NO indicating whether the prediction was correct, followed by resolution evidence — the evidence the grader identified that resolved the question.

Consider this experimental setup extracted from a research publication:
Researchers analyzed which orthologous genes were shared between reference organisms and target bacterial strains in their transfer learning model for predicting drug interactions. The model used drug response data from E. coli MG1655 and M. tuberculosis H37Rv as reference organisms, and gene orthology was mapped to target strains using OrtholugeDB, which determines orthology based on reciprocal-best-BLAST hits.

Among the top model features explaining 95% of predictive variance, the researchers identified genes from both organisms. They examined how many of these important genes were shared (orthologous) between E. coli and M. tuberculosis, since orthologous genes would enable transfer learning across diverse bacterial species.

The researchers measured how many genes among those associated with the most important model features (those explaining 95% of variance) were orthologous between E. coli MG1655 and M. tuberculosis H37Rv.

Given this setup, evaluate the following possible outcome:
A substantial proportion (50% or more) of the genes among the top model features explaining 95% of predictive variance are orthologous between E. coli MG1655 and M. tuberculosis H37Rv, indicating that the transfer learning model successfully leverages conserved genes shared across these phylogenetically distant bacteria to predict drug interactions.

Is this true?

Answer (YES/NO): NO